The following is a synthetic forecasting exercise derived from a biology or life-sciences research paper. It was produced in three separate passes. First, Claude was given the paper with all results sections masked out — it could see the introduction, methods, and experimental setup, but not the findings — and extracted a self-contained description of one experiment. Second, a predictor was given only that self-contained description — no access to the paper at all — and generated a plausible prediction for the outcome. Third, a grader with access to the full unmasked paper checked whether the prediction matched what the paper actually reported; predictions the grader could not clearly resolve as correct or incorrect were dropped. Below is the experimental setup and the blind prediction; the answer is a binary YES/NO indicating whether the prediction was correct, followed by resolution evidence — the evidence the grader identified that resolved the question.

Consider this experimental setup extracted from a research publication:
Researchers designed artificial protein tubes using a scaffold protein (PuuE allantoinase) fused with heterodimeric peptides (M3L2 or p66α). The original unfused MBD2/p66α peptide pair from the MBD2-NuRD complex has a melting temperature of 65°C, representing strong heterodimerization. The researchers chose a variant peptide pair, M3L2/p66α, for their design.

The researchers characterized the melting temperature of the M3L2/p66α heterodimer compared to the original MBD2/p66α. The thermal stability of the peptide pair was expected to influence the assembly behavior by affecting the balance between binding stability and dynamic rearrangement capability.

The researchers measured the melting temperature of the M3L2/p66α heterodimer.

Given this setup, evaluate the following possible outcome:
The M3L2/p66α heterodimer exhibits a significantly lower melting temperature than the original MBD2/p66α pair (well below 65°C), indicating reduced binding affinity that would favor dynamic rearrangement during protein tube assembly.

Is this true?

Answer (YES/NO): YES